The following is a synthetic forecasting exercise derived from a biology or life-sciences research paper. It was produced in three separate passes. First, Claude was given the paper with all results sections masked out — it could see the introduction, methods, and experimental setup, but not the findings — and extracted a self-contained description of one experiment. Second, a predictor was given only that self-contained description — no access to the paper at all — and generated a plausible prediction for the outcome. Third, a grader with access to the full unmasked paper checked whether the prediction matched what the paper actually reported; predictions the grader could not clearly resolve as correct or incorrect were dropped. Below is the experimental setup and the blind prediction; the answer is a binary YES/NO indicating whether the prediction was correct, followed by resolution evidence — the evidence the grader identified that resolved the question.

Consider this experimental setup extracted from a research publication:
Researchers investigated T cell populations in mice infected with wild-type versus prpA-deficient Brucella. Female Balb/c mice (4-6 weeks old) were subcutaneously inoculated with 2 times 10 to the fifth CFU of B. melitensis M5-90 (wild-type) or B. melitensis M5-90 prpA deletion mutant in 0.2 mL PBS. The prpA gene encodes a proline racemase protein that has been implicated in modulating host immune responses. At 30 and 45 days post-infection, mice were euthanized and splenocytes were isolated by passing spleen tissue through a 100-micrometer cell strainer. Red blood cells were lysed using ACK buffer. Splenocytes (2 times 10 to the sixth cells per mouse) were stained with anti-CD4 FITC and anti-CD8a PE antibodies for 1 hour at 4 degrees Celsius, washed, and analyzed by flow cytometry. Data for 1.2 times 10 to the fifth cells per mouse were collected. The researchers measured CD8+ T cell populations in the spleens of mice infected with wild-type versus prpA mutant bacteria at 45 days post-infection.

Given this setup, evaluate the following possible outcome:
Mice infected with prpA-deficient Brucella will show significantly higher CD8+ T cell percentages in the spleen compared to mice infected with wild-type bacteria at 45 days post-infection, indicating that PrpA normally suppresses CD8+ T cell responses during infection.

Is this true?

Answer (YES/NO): NO